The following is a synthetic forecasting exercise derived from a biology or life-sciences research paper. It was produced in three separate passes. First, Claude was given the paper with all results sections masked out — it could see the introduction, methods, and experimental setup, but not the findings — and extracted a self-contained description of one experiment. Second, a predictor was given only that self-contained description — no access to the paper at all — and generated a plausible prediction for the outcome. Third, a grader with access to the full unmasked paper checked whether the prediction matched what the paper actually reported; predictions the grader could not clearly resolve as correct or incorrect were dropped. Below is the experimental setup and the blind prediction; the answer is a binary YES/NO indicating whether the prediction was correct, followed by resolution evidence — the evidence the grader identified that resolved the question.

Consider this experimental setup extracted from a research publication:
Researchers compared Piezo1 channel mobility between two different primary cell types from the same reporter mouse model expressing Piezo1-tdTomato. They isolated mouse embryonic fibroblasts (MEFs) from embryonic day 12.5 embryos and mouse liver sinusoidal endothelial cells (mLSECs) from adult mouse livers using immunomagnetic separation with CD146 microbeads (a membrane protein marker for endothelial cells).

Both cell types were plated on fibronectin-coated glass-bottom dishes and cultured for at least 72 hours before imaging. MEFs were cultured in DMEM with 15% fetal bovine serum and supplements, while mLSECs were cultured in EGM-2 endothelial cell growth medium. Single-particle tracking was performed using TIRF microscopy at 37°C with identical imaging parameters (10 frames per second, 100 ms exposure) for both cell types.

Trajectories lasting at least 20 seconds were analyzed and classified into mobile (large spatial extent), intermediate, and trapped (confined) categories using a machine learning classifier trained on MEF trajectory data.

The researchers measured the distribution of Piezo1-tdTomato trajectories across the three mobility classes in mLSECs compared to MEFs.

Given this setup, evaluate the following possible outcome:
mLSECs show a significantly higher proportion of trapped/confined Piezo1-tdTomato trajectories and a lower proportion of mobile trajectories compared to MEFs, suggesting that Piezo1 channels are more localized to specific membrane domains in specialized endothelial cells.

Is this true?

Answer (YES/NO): NO